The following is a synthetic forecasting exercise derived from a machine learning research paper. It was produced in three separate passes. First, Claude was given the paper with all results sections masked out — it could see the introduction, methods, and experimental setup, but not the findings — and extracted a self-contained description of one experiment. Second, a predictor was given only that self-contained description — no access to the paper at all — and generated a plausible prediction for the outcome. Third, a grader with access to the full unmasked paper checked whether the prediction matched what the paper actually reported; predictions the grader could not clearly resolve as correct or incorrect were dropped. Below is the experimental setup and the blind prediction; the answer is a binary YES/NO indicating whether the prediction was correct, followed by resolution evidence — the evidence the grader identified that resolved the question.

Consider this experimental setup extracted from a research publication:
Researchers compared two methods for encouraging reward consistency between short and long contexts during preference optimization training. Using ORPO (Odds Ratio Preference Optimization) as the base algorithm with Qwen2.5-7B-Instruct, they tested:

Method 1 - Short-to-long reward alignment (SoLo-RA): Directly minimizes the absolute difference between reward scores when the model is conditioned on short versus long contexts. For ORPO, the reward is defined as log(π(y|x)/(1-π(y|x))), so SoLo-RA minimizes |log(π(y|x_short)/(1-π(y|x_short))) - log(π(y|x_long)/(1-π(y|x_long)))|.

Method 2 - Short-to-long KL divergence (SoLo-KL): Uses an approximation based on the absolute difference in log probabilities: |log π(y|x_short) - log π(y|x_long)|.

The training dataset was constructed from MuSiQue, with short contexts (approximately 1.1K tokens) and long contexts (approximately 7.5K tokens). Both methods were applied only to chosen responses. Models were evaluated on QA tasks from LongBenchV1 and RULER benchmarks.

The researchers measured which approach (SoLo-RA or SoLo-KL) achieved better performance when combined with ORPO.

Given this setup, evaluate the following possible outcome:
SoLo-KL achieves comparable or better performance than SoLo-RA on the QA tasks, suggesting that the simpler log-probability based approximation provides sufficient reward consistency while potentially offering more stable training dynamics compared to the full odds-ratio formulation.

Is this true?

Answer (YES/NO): NO